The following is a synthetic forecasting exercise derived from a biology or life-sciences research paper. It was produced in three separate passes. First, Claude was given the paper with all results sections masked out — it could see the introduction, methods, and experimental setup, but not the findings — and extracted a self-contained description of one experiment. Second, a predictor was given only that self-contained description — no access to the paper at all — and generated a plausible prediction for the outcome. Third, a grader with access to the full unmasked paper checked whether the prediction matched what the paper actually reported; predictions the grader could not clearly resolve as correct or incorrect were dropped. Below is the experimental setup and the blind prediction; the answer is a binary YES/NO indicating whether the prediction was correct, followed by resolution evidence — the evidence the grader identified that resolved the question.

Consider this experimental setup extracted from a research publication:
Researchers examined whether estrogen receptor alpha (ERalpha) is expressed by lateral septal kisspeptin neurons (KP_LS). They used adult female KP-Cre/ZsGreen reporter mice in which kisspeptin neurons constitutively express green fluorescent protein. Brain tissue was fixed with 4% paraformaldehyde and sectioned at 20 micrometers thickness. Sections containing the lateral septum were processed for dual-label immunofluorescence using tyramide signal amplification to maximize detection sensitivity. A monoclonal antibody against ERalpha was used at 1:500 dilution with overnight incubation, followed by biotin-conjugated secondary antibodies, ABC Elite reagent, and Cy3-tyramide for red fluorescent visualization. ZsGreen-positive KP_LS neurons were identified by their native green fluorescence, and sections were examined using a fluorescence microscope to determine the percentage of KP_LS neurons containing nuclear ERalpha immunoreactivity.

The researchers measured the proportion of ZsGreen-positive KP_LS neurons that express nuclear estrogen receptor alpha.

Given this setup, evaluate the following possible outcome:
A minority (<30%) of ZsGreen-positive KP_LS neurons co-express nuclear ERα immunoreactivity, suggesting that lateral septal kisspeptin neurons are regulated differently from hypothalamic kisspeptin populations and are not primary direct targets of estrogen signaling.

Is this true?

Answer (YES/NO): NO